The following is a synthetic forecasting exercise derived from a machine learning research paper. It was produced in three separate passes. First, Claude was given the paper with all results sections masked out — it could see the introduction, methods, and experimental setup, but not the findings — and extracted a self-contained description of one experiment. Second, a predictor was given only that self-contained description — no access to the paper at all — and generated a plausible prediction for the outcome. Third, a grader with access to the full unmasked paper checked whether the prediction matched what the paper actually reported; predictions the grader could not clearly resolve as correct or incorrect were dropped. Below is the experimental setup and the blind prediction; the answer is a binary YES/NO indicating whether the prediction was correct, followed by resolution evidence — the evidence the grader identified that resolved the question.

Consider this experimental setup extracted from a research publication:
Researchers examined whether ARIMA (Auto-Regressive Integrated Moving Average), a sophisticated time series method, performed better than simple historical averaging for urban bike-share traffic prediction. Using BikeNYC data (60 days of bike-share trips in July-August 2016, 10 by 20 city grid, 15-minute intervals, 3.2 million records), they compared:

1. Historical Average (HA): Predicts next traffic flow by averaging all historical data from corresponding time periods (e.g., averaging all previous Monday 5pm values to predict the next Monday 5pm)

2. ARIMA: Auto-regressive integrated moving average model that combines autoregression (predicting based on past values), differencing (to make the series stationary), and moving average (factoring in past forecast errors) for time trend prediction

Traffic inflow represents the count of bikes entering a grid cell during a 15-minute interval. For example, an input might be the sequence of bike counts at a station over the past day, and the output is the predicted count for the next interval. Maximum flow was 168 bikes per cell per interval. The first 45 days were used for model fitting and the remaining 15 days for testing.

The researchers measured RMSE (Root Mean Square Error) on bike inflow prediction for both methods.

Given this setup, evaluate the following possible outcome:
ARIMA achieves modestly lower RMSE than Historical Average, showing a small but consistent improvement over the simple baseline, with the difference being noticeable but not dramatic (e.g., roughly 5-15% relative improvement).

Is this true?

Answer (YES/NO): NO